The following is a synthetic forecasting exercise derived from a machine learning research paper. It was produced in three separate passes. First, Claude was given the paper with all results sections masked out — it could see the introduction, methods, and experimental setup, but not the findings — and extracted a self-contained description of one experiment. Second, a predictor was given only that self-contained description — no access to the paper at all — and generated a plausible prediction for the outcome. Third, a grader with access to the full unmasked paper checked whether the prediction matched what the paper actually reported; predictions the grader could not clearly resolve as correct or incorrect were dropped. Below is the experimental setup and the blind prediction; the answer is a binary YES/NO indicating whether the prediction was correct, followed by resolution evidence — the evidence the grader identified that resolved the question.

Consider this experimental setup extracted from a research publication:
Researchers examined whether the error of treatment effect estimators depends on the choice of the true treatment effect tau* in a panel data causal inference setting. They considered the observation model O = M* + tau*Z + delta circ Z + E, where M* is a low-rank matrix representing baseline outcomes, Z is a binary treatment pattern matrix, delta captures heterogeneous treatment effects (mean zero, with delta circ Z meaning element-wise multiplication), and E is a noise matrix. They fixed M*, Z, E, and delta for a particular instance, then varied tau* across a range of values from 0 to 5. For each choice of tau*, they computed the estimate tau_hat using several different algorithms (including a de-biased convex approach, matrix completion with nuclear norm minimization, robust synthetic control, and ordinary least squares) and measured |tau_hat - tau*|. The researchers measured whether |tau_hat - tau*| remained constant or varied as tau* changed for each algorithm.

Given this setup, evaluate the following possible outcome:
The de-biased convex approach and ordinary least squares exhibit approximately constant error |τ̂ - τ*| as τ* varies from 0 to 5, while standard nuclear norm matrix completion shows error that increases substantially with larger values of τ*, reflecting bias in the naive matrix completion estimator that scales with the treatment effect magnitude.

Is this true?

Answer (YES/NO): NO